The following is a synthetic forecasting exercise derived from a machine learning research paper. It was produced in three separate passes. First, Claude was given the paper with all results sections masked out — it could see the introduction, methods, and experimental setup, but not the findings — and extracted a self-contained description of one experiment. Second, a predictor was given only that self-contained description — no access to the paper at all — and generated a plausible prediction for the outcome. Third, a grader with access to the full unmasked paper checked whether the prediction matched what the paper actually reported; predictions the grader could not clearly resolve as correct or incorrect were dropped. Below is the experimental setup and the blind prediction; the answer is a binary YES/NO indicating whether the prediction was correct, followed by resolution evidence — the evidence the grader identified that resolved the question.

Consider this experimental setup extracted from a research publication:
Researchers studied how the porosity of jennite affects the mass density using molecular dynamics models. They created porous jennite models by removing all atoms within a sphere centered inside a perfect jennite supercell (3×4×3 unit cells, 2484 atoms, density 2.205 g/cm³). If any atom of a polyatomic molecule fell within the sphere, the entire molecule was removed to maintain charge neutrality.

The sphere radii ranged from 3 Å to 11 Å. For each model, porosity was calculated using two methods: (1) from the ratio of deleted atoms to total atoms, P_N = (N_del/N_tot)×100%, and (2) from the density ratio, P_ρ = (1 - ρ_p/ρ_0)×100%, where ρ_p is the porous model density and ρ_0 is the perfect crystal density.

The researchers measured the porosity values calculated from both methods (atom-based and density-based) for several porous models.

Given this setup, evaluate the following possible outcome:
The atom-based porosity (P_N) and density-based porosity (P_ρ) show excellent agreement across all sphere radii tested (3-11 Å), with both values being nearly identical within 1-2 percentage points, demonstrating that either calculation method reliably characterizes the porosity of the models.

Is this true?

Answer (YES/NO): YES